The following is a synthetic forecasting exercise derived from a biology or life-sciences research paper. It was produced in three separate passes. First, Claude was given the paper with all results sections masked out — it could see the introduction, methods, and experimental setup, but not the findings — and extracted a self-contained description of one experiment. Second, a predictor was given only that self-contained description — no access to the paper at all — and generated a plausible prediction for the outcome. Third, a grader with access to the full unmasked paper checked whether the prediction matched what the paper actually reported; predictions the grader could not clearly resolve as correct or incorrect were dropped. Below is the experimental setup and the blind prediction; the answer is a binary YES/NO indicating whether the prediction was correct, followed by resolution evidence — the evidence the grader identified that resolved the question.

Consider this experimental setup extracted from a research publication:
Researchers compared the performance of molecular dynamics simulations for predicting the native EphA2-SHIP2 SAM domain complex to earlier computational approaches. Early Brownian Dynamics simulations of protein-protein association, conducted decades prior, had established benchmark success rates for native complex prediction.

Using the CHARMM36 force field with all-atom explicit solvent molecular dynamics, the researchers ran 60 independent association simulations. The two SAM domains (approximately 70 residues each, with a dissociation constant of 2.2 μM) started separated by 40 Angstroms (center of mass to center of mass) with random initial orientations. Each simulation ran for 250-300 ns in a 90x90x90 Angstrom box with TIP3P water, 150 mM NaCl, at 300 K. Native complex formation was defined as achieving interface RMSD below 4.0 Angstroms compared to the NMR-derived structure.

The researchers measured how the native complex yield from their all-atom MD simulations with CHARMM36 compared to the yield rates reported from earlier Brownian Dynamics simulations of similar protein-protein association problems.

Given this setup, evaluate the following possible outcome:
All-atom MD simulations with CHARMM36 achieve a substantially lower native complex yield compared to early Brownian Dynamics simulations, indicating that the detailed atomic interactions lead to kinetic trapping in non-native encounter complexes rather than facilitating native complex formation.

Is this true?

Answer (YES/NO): NO